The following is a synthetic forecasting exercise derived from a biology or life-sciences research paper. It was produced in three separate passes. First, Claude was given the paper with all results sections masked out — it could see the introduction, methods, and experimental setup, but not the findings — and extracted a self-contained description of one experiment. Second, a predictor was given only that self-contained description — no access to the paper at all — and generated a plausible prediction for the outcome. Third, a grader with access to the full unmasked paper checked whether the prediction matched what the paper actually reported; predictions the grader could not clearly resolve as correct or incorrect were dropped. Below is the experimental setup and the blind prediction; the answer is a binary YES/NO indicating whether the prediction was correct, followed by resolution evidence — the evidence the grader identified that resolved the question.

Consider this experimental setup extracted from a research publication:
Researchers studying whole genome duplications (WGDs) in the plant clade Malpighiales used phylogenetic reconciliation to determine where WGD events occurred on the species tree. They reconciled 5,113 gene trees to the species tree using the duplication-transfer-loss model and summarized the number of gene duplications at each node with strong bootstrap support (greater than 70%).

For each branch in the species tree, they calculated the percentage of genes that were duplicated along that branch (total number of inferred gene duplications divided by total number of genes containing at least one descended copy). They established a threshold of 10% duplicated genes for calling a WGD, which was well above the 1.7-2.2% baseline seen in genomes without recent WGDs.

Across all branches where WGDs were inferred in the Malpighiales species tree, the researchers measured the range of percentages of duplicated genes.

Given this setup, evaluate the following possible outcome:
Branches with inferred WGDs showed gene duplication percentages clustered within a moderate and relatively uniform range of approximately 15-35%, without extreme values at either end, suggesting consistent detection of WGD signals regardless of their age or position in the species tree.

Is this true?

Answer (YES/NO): NO